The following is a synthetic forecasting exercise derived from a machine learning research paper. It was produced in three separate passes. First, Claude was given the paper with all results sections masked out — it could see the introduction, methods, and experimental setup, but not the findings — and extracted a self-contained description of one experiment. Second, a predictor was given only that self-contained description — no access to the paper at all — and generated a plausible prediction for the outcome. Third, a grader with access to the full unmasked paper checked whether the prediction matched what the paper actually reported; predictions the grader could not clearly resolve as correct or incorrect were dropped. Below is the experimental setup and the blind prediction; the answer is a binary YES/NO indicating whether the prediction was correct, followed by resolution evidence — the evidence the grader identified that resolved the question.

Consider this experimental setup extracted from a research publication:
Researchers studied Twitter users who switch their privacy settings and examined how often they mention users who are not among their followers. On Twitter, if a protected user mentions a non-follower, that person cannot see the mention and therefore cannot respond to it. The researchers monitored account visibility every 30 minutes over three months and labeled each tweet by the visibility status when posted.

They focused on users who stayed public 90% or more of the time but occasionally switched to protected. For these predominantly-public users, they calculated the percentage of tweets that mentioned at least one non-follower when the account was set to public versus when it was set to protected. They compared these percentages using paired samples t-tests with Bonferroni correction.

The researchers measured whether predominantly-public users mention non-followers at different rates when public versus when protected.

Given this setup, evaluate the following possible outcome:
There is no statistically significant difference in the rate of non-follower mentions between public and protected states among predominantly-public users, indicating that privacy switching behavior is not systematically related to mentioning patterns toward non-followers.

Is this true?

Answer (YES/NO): NO